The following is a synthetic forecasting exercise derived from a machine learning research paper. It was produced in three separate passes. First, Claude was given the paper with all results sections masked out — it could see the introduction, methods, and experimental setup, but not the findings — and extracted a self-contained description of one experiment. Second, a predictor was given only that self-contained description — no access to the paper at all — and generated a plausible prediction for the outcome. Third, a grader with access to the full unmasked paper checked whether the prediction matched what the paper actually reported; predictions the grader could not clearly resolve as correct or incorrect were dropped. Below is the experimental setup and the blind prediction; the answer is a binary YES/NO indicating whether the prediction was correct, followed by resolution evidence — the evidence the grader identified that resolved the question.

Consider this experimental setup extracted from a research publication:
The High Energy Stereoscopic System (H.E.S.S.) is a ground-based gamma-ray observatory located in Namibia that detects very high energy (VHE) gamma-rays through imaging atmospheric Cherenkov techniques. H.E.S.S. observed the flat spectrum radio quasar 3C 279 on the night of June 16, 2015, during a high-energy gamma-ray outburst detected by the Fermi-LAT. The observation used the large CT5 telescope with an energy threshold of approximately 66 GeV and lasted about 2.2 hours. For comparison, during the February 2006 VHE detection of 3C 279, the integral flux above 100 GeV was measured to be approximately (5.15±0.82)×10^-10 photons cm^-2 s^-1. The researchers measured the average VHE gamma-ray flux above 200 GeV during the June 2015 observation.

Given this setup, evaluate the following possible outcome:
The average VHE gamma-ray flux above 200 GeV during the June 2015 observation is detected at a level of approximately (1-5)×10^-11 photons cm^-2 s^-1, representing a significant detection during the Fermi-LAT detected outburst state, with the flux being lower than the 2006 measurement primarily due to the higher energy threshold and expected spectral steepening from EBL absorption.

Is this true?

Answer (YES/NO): NO